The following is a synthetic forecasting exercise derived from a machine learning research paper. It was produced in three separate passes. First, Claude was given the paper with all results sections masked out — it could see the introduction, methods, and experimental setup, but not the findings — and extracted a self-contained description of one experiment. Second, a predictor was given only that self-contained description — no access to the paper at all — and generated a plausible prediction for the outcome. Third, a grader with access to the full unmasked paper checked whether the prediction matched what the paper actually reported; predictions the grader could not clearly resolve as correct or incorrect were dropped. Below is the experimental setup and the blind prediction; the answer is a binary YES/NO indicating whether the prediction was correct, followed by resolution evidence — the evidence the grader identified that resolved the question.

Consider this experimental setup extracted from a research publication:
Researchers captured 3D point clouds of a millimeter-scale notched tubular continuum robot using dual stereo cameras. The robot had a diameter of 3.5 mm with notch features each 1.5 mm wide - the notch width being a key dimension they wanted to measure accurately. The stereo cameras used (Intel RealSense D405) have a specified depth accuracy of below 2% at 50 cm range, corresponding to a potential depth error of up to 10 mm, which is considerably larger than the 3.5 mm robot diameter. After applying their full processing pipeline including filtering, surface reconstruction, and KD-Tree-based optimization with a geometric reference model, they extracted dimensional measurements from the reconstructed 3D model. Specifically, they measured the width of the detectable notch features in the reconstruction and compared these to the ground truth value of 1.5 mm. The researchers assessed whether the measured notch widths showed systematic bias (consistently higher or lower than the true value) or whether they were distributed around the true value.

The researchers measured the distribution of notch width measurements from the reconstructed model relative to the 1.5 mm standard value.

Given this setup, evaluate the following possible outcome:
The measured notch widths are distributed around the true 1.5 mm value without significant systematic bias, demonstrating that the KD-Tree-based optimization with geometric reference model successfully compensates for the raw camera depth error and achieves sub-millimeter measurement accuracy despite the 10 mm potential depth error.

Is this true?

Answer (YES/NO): YES